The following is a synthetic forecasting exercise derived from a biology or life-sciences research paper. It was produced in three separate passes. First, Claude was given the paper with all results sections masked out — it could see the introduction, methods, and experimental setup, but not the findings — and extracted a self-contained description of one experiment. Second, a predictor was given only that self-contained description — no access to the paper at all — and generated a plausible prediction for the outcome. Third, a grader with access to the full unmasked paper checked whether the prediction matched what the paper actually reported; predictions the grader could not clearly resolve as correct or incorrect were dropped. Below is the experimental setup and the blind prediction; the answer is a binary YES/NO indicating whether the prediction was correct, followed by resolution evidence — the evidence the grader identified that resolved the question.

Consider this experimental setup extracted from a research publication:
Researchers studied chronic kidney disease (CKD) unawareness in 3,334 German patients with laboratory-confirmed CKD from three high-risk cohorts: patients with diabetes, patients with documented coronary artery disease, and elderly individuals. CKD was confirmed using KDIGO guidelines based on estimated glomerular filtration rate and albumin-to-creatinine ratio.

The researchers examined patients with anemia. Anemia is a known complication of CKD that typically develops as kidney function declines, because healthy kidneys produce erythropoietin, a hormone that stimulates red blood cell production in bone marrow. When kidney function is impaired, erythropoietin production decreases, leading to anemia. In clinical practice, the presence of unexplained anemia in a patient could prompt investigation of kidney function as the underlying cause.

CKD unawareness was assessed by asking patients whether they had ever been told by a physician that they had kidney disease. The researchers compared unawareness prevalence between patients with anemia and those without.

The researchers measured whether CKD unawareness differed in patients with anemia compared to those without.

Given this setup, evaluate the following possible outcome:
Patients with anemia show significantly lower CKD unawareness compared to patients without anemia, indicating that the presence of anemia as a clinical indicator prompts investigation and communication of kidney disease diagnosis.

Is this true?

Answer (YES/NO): YES